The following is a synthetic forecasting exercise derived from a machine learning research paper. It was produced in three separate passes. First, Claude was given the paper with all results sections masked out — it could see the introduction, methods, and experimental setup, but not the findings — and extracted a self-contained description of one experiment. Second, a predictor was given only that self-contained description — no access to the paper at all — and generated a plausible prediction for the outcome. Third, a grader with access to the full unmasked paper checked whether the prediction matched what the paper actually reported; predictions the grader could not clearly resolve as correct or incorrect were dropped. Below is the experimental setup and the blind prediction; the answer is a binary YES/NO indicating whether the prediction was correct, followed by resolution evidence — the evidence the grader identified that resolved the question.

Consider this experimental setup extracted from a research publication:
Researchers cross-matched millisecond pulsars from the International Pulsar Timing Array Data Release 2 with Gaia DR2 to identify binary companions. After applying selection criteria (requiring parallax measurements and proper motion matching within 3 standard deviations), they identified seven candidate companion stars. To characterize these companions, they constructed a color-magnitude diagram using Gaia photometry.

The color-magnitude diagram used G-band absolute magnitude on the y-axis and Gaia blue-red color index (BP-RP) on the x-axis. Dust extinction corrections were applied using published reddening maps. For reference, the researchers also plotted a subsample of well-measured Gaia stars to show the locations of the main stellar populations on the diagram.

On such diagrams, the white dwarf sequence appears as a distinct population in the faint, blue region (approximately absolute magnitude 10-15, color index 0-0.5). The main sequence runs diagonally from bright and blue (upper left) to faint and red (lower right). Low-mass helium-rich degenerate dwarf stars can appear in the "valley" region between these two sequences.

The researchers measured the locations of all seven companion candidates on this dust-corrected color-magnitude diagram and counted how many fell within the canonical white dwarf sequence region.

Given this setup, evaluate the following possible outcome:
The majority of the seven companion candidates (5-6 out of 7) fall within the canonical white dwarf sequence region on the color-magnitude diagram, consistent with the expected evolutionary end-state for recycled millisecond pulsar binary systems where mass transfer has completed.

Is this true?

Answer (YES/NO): NO